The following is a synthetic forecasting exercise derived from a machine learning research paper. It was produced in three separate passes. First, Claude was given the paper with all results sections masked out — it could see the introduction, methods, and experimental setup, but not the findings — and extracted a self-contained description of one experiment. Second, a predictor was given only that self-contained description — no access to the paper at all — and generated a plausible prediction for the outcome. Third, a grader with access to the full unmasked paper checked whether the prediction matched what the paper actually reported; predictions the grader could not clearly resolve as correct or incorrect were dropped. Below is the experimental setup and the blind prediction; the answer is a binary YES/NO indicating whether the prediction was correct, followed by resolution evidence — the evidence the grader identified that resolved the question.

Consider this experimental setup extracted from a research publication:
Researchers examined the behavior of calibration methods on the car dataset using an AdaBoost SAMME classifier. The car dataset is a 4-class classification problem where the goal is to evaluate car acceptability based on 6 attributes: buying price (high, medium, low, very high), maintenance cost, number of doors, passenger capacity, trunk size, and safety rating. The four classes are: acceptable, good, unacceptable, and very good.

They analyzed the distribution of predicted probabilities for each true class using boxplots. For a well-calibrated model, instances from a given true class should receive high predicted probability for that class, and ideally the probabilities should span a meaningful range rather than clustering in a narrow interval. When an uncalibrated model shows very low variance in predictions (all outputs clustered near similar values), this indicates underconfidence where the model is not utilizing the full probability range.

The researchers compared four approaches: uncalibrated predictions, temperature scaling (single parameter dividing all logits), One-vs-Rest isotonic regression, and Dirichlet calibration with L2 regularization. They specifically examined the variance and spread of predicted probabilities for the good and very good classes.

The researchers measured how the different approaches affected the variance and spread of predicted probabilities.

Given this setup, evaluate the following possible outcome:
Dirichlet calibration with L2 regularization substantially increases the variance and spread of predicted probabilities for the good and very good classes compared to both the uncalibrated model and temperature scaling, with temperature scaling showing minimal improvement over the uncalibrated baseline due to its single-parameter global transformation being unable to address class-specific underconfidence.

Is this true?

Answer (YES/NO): YES